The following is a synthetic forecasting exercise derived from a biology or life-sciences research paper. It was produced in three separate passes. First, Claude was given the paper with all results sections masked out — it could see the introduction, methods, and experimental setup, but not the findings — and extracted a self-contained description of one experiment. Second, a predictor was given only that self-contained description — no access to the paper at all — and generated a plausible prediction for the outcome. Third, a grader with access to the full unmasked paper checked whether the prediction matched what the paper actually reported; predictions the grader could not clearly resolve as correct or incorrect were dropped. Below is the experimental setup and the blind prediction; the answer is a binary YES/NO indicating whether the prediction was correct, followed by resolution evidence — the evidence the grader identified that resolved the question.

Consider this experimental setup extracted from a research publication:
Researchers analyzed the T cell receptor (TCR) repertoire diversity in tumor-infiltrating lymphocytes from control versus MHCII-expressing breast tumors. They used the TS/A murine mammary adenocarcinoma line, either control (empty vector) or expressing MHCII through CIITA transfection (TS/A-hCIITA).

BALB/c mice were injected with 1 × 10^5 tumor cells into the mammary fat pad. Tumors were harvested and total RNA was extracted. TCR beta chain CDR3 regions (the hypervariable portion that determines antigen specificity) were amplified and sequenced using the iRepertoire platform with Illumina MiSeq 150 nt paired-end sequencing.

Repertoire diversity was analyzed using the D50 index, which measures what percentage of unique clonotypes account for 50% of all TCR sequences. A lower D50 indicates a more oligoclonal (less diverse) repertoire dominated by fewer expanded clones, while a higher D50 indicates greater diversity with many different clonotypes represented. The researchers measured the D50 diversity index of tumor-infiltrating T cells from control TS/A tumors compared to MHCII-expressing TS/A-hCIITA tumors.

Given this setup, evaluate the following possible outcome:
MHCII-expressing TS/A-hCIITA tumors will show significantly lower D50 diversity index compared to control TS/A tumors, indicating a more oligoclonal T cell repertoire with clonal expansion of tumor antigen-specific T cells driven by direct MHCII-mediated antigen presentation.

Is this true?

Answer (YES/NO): YES